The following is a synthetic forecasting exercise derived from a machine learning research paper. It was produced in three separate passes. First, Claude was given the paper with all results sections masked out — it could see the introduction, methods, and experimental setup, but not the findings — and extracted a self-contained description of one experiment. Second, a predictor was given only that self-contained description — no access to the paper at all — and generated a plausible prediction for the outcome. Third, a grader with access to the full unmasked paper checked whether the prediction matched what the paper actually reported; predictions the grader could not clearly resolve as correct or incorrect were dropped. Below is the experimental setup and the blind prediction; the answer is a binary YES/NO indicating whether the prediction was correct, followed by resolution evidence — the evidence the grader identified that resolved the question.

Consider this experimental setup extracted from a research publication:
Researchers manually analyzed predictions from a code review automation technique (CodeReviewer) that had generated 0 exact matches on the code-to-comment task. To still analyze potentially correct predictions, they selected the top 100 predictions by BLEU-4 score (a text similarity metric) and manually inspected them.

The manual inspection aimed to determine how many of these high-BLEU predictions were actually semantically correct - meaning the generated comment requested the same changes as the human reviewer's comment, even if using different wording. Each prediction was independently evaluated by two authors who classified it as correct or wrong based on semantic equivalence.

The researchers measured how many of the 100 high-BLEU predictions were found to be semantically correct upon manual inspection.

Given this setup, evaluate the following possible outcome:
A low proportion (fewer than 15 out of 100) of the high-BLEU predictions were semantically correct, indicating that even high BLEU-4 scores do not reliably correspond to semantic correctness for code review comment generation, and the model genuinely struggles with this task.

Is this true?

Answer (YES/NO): NO